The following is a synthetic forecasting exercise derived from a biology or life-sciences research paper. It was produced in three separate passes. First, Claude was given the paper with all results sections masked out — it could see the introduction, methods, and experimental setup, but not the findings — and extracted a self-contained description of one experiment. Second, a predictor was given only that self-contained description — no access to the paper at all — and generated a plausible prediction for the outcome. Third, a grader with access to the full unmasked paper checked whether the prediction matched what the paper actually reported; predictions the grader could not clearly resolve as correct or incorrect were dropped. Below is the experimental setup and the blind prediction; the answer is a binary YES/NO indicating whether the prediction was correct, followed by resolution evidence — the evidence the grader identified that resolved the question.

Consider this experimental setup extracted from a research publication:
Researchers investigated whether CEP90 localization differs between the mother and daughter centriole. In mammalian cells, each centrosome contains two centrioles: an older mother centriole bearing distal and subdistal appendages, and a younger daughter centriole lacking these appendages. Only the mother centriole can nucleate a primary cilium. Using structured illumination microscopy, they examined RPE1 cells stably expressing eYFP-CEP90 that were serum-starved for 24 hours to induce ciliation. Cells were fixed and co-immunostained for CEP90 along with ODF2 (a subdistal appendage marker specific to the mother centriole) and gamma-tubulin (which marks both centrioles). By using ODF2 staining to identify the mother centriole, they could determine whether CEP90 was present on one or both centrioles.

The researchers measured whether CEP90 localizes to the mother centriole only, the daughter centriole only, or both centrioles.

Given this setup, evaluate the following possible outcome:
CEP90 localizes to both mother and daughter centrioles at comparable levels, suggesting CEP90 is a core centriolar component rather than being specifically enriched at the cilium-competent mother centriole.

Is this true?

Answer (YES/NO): YES